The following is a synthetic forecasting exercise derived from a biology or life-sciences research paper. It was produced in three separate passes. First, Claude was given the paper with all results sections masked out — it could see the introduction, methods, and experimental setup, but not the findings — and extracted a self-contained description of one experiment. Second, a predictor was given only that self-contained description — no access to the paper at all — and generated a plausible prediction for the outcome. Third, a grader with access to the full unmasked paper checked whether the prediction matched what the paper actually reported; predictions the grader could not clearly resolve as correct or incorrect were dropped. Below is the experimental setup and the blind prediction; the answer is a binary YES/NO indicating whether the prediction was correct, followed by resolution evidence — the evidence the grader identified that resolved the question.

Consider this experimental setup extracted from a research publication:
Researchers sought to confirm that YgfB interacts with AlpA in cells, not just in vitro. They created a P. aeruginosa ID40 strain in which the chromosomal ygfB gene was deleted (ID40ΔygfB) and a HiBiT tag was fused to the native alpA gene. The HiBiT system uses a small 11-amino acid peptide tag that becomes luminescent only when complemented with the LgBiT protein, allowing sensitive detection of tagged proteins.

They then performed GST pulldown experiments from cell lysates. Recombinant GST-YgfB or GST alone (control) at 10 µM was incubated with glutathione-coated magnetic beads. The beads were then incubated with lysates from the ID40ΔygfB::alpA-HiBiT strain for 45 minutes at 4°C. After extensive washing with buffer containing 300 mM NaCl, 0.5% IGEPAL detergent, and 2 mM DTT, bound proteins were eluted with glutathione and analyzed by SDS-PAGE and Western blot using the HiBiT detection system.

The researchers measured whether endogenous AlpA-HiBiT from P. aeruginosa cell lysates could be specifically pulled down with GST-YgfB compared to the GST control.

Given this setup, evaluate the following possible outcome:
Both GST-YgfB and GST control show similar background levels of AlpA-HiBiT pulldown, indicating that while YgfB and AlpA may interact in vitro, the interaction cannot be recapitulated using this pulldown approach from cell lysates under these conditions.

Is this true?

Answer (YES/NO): NO